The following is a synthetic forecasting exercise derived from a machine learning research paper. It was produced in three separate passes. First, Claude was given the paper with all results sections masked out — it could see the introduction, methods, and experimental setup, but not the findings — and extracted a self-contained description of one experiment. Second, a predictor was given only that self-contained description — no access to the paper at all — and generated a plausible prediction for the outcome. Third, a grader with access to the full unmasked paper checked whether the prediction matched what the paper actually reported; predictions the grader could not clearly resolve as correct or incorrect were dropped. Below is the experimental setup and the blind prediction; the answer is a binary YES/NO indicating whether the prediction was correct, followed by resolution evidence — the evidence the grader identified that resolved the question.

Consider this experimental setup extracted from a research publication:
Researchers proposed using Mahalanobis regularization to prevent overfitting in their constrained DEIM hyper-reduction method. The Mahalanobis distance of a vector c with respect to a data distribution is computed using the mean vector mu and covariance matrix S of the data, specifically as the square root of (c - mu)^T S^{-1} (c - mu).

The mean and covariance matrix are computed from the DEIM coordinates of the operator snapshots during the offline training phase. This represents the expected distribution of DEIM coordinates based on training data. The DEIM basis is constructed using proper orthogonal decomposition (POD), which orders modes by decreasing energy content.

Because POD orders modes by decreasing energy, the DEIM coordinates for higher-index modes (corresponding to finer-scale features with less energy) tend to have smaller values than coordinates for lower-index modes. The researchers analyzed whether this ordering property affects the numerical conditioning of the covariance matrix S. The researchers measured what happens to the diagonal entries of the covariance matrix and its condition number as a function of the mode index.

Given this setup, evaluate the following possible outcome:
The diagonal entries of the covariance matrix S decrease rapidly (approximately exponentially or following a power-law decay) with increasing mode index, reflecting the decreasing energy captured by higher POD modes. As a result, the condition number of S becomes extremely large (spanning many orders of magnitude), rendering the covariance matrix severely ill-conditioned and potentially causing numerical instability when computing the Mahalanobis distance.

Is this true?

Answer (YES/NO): YES